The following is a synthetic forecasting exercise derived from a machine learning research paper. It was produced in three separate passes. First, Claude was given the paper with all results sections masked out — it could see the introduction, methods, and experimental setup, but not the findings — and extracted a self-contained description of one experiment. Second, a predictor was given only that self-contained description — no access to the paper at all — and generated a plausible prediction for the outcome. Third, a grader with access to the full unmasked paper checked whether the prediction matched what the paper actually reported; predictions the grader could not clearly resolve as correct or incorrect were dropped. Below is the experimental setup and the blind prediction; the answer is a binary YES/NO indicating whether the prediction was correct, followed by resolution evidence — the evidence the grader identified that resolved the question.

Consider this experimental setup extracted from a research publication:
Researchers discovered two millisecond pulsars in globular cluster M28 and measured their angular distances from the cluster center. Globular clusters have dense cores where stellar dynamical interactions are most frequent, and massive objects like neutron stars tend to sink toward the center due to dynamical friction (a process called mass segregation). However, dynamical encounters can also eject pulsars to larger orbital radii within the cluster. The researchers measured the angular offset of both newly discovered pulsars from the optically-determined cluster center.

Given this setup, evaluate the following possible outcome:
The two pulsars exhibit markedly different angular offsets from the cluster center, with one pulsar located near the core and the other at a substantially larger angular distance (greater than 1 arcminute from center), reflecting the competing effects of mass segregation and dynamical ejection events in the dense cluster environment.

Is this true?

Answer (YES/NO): NO